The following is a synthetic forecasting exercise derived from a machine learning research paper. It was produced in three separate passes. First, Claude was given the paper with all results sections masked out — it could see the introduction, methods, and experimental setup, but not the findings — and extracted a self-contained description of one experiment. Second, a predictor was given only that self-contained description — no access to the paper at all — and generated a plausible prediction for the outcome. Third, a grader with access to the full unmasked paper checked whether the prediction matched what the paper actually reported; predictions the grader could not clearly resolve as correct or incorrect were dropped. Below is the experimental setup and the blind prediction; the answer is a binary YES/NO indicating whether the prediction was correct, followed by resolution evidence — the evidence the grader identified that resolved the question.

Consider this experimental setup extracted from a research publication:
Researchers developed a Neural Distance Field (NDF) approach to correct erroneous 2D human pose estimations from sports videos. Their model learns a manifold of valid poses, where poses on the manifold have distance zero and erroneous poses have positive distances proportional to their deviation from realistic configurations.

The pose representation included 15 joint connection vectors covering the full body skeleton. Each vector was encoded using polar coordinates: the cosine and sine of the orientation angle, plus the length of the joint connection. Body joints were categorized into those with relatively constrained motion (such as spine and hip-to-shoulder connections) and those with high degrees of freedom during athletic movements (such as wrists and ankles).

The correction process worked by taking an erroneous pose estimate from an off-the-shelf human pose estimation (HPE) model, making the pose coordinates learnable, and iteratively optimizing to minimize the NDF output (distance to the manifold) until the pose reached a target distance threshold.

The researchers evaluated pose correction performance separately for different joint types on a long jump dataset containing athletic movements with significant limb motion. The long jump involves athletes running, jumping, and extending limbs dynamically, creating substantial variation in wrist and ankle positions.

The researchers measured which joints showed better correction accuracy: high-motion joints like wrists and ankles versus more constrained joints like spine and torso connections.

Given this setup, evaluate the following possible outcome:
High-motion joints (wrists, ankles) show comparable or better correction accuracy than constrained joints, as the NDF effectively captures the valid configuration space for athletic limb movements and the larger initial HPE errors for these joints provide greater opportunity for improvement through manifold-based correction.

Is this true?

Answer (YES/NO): NO